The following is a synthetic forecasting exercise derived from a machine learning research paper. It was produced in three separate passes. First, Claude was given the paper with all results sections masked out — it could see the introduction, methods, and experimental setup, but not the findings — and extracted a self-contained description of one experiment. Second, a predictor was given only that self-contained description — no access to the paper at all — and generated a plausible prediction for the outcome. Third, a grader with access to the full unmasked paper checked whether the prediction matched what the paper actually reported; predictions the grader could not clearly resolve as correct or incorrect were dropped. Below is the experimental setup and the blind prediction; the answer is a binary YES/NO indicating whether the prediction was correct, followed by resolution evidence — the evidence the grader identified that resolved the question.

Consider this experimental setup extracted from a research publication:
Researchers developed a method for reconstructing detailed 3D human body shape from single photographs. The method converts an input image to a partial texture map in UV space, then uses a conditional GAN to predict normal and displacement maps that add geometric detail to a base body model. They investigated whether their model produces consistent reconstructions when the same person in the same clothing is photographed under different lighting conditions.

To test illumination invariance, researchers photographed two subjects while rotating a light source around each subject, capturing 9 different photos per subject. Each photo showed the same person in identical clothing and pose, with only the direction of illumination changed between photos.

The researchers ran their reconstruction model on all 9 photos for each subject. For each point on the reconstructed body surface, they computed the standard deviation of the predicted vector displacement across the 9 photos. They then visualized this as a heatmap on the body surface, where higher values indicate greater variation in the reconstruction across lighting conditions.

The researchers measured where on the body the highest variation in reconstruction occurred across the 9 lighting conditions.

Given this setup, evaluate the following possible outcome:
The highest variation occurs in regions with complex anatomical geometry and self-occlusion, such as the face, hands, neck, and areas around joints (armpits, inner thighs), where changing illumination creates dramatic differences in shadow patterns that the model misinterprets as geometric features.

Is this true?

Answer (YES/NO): NO